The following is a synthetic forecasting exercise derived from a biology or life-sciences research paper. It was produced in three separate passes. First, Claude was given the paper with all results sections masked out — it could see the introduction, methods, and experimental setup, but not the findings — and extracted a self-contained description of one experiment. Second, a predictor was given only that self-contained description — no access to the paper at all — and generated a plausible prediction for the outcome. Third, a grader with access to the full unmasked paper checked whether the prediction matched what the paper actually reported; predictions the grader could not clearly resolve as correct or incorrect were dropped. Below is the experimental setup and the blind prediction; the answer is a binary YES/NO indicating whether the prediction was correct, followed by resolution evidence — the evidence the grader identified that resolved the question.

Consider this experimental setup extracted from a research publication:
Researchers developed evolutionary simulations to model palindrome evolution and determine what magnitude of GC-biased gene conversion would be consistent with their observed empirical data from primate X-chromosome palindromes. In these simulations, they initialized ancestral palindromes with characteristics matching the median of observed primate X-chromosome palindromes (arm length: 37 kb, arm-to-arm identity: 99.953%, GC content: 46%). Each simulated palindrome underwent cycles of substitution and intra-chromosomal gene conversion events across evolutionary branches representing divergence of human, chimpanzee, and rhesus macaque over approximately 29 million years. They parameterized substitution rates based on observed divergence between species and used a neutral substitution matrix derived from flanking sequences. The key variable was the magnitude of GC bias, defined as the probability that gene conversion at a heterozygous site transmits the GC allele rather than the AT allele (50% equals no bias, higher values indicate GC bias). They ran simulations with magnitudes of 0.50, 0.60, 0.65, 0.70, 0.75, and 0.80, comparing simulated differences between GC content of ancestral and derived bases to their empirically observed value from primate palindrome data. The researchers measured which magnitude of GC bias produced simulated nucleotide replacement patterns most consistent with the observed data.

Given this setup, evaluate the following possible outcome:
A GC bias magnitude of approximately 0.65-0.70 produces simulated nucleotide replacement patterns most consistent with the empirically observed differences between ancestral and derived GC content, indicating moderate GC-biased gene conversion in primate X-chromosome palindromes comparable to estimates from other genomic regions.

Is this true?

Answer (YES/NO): NO